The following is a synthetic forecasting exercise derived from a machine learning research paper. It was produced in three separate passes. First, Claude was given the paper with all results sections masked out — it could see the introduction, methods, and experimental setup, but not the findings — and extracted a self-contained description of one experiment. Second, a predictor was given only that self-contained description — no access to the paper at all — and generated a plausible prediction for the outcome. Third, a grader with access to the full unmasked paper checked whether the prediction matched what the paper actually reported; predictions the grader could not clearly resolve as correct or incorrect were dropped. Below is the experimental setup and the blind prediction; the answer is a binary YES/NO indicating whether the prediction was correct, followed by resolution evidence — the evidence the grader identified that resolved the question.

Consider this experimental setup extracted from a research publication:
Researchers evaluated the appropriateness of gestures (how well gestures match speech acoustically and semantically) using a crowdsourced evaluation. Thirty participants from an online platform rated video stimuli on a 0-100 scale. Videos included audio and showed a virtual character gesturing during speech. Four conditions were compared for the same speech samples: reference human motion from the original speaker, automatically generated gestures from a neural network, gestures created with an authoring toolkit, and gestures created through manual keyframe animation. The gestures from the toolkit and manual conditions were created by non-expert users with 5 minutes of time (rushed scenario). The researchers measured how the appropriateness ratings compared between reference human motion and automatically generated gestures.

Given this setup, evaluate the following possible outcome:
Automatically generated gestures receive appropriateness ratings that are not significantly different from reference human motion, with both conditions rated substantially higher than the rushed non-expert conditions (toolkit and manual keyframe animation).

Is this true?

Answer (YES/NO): NO